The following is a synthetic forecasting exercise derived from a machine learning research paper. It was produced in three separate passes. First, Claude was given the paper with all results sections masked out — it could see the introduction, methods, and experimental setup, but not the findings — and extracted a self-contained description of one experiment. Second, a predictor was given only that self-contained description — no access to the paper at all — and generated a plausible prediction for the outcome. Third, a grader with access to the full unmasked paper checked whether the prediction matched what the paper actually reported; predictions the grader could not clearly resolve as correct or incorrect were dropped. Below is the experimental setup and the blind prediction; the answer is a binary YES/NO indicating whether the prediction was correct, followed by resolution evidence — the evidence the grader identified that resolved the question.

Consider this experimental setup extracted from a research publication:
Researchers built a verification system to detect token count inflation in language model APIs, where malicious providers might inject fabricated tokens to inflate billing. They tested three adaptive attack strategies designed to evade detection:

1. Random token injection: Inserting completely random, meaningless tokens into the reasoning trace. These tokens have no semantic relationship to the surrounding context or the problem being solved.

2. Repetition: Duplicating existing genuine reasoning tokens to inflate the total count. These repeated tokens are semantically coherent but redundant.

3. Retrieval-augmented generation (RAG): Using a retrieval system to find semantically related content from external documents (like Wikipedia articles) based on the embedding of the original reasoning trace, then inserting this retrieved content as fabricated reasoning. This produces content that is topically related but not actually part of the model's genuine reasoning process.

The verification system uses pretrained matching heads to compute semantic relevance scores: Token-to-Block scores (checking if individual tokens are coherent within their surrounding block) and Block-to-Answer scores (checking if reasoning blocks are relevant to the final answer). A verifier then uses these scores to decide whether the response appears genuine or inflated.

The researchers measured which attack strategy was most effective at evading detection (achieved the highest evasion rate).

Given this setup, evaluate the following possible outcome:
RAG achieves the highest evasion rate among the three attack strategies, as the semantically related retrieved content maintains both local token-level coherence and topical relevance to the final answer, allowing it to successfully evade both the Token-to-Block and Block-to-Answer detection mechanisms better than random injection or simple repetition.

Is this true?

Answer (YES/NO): NO